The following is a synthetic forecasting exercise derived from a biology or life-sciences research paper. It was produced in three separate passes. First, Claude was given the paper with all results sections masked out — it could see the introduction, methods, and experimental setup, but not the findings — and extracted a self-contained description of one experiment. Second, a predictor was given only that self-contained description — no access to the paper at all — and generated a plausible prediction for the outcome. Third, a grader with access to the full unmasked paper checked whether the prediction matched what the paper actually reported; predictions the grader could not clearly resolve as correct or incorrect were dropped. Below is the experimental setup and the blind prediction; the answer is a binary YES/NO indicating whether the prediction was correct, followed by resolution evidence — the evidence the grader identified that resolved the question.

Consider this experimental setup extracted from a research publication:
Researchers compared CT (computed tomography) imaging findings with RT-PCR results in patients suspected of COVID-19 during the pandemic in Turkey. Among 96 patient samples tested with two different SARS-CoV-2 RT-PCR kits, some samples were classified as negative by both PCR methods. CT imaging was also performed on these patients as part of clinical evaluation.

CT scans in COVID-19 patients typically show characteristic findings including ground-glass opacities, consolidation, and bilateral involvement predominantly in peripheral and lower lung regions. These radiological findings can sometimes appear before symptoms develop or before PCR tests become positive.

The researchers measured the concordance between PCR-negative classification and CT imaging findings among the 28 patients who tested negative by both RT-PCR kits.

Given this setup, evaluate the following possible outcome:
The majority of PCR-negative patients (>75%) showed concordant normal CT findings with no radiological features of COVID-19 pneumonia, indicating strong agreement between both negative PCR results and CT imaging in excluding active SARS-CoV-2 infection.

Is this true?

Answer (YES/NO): NO